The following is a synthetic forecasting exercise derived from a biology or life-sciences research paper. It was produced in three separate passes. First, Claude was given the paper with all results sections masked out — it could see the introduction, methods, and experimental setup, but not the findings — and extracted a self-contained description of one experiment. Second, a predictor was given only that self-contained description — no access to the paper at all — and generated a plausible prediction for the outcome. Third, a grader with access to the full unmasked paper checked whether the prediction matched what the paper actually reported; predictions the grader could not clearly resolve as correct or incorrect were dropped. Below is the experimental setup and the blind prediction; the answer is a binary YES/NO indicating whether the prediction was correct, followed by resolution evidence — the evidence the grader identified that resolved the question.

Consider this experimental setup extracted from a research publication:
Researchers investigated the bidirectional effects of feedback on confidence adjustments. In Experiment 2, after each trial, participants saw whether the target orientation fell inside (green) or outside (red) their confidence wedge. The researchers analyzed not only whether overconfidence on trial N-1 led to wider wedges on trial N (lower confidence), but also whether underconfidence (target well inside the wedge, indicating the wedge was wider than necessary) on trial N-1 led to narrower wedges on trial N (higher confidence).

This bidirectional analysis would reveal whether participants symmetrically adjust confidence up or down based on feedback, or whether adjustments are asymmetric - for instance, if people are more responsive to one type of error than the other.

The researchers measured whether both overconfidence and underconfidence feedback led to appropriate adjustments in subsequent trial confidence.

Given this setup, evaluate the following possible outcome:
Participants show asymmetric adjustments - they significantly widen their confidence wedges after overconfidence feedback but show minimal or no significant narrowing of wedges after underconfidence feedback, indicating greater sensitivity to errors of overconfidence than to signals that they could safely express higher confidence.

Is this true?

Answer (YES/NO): NO